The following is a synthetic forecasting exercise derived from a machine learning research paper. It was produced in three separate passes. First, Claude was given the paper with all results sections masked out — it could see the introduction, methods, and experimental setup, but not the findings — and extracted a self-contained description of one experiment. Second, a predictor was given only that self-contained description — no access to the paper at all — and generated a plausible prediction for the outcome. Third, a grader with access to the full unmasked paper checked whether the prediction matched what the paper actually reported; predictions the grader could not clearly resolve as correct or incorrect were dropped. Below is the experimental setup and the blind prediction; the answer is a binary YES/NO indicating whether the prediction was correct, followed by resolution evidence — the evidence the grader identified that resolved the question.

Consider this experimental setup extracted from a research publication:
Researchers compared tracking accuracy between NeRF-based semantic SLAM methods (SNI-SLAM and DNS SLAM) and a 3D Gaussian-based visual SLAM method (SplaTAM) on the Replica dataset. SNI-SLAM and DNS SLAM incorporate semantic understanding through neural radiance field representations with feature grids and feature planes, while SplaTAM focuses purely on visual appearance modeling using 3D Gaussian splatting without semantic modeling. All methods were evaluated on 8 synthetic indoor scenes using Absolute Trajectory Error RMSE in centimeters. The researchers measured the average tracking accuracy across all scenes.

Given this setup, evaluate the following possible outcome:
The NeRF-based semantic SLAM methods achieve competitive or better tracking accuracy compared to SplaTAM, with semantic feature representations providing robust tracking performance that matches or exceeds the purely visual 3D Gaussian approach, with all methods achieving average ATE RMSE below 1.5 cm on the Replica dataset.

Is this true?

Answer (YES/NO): NO